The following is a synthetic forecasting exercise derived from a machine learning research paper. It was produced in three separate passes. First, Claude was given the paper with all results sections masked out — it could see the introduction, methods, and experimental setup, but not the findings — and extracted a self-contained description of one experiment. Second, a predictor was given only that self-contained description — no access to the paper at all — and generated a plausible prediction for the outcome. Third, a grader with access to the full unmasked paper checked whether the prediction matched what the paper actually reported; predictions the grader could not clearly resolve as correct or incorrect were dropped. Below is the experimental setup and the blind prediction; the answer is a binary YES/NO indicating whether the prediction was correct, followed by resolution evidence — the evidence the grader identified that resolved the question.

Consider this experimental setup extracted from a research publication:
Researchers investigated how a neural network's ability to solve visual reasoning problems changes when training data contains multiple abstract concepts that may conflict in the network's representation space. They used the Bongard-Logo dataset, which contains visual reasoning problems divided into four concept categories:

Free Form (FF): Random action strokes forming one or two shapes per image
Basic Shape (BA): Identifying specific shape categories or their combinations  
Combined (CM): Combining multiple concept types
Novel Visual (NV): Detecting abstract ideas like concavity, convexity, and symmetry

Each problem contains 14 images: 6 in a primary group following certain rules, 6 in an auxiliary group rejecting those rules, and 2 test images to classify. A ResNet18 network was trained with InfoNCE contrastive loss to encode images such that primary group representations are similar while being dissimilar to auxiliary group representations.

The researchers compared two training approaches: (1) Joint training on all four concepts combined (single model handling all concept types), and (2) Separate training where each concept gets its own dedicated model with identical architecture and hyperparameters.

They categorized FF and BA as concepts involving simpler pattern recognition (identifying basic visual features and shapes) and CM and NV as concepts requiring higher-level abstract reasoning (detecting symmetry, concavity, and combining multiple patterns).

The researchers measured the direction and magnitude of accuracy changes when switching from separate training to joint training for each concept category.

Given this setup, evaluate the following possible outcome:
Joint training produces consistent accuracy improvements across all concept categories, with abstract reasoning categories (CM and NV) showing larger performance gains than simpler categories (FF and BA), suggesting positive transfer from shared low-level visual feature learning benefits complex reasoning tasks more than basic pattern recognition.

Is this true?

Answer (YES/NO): NO